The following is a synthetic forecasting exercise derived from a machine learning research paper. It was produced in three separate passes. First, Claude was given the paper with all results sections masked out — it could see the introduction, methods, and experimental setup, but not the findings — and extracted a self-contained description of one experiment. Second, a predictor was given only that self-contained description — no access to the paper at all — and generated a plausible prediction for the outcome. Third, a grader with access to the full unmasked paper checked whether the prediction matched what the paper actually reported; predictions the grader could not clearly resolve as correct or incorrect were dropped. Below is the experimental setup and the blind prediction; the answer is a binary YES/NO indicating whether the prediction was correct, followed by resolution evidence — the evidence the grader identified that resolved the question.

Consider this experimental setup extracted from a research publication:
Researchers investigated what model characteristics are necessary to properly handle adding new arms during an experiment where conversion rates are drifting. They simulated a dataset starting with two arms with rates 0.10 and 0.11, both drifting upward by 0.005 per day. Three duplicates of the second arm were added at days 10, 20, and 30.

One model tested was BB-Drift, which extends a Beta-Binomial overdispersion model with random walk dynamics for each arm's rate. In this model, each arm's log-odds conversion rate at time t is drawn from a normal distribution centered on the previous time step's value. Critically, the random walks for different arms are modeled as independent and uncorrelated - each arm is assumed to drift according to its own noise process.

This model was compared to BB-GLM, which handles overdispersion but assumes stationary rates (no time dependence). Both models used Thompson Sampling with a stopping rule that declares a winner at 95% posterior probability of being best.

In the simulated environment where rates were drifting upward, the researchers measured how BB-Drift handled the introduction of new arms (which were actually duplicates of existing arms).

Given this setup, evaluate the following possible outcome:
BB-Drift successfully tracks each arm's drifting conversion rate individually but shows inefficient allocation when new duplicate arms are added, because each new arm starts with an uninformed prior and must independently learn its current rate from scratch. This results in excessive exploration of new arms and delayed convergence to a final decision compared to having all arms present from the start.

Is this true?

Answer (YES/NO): NO